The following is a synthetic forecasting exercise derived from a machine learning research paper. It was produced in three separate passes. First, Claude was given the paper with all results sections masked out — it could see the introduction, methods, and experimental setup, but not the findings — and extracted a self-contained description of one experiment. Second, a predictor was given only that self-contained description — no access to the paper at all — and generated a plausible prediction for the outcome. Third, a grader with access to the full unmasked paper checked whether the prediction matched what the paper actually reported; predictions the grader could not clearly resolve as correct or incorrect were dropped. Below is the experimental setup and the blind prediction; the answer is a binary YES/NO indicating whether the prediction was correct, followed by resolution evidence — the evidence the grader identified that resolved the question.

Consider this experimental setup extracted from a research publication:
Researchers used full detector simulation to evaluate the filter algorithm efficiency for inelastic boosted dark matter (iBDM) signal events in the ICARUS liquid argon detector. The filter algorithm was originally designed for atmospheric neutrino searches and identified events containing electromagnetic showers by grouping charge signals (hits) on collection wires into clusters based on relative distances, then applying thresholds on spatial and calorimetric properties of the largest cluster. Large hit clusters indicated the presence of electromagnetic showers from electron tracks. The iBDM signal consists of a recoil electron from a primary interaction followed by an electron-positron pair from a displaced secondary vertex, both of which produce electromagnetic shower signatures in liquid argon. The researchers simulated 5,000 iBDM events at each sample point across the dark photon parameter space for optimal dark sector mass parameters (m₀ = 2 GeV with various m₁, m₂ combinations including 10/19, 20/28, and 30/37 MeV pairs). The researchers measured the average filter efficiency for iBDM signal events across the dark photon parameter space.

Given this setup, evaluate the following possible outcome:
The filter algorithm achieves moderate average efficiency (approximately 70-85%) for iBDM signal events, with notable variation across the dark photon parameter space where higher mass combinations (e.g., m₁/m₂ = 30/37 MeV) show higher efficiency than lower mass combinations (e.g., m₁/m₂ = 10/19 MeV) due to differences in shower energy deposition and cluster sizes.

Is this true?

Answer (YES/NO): NO